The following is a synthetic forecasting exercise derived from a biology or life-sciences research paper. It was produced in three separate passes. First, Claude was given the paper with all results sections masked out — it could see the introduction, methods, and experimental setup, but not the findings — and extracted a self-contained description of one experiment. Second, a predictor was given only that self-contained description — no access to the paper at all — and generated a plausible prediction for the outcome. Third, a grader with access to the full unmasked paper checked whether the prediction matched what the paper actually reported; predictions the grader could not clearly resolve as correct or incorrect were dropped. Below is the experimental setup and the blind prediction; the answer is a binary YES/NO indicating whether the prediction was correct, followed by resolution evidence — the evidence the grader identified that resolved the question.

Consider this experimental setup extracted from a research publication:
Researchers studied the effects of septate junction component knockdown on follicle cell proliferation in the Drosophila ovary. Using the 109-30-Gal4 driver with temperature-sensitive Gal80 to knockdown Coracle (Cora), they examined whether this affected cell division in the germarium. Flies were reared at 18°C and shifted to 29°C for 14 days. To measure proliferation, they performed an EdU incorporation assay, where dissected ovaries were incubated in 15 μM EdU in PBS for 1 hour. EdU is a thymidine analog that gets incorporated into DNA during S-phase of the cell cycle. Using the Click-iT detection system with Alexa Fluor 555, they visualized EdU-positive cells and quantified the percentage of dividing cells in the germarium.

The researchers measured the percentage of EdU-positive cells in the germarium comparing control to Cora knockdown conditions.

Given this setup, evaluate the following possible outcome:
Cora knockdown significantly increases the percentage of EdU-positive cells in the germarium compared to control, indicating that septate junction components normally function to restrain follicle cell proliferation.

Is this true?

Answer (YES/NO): NO